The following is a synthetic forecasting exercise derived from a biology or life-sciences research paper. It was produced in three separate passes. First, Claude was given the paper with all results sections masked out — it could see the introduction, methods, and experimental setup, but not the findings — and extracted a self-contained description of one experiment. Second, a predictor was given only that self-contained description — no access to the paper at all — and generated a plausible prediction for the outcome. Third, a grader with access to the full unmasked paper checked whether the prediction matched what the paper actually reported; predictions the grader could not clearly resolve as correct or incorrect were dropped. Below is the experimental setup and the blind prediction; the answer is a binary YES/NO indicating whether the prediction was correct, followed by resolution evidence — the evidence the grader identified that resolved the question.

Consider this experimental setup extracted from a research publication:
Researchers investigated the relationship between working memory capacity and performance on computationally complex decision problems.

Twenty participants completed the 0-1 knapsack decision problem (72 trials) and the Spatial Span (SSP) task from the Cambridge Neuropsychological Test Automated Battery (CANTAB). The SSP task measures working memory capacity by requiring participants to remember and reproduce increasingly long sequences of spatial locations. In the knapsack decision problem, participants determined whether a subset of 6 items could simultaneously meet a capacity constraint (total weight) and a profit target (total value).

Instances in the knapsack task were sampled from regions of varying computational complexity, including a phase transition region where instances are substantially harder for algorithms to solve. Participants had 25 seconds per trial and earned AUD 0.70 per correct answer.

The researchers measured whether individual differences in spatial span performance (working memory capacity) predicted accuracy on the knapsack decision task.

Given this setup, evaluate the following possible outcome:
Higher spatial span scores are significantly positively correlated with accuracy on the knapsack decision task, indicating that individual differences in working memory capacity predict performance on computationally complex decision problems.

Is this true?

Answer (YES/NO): NO